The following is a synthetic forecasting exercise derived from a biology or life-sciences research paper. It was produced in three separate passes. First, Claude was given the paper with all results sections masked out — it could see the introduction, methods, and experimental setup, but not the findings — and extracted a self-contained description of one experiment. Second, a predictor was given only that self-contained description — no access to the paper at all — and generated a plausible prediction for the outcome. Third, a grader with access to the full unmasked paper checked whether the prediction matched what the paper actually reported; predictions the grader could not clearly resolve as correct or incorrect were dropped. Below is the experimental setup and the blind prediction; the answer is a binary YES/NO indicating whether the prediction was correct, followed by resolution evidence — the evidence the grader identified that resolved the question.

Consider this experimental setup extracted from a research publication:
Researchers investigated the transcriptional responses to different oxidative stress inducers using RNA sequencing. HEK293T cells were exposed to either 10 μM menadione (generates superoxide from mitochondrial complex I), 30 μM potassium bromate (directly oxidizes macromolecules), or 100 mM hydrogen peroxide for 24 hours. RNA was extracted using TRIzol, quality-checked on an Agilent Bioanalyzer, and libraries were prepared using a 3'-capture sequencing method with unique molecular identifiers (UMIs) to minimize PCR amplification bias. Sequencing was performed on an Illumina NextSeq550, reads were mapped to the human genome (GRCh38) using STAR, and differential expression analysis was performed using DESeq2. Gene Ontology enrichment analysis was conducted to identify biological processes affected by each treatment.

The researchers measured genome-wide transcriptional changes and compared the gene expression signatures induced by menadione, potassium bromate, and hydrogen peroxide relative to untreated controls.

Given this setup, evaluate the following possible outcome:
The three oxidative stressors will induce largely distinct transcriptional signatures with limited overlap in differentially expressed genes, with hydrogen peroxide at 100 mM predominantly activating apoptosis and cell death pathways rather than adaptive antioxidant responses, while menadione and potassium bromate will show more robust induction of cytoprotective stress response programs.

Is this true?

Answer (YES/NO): NO